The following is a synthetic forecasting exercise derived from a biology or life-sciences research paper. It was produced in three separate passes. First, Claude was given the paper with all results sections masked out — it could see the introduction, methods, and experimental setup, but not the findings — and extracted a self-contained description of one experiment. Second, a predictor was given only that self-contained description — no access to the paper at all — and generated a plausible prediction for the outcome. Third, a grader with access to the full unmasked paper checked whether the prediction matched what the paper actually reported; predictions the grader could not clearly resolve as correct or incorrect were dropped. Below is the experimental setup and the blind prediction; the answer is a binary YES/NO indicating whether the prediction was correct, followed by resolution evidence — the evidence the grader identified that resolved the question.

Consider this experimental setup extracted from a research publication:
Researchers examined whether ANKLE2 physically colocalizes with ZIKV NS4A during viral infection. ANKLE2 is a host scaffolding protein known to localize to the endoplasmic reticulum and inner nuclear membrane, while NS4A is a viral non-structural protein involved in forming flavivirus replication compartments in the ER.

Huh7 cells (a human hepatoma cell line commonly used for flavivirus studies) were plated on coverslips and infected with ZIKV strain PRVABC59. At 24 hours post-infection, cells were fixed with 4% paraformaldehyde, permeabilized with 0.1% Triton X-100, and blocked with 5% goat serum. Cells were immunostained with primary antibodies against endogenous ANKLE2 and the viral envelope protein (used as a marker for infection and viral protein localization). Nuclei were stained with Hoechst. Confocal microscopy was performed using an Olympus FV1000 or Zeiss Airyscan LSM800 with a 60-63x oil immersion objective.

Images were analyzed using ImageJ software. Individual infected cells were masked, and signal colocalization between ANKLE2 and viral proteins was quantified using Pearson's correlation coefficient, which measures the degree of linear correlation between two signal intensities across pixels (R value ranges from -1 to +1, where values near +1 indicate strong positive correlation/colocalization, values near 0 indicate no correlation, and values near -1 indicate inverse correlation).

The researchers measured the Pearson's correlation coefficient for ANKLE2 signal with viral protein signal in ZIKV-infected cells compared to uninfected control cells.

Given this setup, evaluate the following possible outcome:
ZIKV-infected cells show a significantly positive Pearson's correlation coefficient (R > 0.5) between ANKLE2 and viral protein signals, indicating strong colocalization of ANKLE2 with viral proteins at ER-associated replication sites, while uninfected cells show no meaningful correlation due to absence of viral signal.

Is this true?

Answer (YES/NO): YES